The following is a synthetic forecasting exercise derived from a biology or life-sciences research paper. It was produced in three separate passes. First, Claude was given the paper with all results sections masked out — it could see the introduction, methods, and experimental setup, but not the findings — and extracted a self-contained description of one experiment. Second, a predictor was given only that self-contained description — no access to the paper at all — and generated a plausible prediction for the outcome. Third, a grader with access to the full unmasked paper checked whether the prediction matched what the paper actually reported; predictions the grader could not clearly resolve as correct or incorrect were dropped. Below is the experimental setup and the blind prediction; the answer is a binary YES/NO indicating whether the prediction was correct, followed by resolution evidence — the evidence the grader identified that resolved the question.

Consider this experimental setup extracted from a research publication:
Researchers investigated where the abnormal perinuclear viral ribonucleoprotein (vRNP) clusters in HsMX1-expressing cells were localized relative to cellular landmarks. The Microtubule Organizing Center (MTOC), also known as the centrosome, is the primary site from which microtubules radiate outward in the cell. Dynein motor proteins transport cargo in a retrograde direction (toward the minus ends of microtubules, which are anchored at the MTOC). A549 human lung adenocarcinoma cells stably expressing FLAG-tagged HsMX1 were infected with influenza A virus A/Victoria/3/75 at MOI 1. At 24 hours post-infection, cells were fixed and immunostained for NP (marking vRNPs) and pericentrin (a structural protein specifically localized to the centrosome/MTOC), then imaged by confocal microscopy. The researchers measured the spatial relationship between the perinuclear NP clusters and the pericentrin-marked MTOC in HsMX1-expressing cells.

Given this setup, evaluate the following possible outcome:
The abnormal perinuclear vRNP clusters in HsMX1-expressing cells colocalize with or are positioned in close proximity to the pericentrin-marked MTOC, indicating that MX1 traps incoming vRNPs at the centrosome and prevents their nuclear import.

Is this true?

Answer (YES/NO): NO